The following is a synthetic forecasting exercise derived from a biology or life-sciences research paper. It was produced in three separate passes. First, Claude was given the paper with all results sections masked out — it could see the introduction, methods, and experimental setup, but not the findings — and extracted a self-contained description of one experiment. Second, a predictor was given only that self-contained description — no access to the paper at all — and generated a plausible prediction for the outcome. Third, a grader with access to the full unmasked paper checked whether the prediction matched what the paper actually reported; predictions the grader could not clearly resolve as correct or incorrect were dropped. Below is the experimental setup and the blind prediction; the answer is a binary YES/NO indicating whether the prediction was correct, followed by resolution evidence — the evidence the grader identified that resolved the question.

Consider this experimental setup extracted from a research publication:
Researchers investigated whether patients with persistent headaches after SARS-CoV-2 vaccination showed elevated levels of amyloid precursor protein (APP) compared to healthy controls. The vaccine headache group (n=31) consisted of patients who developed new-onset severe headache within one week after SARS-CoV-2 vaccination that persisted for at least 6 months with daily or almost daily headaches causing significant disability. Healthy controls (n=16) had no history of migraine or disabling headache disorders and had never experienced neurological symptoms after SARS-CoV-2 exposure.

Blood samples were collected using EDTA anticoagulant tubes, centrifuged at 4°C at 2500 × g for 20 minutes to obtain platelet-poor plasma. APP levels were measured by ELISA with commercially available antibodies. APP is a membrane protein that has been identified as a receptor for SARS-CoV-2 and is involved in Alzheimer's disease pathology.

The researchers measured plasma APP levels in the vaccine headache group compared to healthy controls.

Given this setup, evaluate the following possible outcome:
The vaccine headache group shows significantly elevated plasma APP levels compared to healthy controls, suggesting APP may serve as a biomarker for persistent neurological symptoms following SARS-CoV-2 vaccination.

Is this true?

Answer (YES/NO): NO